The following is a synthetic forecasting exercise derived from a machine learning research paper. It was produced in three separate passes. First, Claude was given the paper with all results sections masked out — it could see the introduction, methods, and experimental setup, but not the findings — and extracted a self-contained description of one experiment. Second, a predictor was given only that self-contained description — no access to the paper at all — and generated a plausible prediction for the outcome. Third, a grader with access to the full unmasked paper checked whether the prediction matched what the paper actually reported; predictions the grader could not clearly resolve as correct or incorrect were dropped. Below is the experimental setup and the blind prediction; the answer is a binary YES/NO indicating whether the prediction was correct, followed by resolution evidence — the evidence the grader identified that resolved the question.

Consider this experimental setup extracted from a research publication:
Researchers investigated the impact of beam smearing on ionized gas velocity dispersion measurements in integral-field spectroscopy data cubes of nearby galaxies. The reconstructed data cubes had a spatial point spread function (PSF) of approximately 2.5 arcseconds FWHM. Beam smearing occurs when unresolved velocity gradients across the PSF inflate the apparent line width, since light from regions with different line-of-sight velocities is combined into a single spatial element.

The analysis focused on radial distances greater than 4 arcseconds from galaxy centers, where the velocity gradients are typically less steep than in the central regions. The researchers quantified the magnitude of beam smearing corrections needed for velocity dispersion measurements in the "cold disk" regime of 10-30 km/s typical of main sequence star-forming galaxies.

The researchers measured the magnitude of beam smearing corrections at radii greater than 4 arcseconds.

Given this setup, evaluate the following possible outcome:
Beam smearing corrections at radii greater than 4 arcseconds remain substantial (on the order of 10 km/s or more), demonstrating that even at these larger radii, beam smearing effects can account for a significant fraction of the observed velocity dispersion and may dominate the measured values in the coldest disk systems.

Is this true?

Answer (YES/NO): NO